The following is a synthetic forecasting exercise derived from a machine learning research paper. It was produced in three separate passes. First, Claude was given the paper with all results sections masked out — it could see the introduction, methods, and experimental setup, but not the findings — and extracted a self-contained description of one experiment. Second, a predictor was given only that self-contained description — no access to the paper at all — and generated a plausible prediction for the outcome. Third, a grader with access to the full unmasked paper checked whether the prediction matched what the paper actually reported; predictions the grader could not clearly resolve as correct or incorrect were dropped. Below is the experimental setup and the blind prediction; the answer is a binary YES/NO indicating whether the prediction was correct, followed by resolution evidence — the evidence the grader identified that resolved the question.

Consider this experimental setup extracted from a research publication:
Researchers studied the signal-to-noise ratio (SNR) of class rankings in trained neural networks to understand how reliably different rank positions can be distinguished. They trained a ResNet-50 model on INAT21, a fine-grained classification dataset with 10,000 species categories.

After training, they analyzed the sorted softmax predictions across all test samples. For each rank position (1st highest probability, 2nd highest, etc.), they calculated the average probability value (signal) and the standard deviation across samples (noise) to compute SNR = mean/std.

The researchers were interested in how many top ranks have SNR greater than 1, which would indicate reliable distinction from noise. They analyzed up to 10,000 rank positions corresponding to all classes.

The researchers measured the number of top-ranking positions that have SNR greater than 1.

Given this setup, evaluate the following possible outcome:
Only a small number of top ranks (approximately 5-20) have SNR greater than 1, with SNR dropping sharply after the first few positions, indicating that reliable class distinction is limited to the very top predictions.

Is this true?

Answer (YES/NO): NO